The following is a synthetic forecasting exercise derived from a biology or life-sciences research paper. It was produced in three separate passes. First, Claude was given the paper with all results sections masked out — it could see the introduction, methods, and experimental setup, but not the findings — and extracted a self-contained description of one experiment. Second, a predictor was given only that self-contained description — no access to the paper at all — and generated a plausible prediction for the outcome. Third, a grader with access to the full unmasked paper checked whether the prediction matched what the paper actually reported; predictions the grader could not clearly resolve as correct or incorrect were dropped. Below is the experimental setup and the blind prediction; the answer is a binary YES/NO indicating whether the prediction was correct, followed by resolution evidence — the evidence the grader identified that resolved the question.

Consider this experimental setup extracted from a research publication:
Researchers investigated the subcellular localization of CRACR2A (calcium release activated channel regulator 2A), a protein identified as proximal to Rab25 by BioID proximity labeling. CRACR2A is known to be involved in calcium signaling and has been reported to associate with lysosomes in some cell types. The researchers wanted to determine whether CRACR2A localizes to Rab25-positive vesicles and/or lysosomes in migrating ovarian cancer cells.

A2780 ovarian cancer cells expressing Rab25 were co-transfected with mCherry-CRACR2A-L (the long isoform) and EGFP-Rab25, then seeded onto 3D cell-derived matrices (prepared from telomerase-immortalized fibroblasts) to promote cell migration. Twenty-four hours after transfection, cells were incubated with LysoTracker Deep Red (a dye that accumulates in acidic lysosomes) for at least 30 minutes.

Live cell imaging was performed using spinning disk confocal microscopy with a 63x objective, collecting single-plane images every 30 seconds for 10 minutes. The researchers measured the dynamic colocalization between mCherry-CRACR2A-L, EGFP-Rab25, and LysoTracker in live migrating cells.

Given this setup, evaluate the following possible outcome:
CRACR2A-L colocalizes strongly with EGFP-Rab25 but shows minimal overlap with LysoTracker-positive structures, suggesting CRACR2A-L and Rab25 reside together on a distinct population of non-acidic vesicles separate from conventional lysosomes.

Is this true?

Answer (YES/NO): NO